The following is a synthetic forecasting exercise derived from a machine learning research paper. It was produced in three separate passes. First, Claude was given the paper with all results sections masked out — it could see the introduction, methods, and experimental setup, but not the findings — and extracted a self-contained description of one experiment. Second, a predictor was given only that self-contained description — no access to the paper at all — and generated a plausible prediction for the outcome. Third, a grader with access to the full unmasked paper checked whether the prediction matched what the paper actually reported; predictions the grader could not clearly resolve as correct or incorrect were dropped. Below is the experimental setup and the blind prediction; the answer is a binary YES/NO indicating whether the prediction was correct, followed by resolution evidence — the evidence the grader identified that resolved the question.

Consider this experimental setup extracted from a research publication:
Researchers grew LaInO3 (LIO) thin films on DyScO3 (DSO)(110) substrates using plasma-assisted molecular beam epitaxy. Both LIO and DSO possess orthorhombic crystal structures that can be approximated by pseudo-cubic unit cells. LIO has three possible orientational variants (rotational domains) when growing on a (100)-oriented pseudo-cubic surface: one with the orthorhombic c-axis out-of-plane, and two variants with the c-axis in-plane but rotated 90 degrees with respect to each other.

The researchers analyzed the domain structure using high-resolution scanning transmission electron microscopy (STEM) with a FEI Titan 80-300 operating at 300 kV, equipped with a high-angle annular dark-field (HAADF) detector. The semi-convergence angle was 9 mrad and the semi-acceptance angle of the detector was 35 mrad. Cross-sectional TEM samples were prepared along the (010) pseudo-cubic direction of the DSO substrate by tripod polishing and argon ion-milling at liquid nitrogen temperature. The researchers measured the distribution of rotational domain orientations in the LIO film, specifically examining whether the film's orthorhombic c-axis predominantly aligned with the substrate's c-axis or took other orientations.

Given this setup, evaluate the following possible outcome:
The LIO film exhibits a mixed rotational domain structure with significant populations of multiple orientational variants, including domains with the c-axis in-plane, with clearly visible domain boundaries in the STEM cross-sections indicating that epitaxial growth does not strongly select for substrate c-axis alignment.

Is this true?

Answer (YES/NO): NO